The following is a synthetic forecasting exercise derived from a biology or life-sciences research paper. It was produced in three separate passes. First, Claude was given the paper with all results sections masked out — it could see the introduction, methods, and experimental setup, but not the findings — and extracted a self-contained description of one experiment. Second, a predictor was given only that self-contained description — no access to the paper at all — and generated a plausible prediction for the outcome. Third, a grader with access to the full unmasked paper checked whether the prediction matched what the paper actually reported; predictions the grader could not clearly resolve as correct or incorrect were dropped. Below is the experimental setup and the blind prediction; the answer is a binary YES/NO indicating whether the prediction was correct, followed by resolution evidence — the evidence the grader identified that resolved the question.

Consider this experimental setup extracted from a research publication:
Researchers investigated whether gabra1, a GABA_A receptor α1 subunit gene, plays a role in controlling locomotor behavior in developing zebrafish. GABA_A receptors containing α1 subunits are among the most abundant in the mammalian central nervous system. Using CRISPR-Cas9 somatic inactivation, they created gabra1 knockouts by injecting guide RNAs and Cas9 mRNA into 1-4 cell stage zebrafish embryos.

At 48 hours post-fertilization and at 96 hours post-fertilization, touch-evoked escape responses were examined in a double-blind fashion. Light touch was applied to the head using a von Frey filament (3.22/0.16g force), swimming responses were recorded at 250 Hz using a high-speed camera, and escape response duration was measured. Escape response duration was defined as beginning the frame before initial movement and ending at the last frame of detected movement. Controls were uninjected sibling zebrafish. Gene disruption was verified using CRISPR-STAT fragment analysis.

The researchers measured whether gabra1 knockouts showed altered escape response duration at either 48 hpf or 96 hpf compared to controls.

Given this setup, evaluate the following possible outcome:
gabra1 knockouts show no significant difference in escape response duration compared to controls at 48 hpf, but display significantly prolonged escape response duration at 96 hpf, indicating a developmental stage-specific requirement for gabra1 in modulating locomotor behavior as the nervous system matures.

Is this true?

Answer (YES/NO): NO